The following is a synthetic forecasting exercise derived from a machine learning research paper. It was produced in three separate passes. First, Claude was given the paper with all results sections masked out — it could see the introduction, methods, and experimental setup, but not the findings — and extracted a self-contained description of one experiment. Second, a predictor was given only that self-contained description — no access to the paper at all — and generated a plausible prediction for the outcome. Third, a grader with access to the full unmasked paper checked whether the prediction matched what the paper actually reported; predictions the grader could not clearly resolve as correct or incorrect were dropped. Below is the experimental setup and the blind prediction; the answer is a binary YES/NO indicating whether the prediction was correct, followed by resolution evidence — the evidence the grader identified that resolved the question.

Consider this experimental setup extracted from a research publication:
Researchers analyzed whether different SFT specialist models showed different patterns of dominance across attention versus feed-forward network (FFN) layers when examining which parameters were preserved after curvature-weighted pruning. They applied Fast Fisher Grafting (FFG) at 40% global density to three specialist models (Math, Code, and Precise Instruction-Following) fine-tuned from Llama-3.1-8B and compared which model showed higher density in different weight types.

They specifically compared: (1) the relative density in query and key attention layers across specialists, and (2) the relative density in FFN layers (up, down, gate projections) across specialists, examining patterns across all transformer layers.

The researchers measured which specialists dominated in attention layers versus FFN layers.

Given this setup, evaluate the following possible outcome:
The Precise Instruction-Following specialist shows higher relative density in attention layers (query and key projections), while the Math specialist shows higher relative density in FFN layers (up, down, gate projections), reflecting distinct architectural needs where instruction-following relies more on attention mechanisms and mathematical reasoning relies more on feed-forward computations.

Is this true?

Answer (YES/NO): NO